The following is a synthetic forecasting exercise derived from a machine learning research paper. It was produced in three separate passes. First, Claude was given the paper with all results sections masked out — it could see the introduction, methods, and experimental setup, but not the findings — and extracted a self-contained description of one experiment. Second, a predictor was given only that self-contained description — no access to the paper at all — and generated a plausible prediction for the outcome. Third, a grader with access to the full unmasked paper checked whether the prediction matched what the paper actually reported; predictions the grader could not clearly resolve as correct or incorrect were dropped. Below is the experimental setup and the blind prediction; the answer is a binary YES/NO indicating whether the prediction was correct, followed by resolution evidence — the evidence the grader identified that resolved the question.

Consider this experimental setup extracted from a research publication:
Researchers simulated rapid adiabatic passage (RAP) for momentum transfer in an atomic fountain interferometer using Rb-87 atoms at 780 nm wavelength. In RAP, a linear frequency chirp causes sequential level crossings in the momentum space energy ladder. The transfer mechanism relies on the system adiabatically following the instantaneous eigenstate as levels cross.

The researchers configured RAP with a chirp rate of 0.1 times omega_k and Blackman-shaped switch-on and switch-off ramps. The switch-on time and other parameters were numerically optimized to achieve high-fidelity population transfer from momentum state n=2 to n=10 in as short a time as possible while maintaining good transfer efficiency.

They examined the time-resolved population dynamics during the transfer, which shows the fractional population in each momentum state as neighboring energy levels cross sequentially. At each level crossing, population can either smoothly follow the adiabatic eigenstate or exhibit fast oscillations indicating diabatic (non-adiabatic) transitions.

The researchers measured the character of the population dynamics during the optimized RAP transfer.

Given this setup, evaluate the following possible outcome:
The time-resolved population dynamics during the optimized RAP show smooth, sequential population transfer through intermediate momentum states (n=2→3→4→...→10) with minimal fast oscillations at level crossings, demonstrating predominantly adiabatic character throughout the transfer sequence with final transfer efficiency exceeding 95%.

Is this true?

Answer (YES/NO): NO